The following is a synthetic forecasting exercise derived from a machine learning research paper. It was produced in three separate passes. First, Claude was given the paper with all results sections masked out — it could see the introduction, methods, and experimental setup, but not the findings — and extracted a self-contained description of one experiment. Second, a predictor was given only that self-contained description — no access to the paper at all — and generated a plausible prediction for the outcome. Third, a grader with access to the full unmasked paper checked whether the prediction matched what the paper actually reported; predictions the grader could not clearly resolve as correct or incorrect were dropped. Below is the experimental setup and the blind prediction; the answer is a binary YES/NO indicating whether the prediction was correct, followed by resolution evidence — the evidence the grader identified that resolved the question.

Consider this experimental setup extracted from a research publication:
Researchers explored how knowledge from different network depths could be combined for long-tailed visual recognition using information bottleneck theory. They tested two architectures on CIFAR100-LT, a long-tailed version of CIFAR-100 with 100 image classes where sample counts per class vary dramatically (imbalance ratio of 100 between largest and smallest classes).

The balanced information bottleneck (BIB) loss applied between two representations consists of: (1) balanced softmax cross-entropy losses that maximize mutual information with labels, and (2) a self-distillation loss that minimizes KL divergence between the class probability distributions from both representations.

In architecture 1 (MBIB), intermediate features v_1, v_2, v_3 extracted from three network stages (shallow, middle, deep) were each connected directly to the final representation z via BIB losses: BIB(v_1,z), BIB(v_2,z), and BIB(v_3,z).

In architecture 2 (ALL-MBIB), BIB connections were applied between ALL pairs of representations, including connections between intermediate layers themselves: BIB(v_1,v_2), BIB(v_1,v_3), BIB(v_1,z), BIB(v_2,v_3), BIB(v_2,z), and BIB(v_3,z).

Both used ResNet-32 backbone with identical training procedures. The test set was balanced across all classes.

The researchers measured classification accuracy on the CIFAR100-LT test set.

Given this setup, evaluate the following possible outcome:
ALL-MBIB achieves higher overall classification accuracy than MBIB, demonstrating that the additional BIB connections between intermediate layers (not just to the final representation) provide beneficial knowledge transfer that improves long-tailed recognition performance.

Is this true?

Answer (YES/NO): NO